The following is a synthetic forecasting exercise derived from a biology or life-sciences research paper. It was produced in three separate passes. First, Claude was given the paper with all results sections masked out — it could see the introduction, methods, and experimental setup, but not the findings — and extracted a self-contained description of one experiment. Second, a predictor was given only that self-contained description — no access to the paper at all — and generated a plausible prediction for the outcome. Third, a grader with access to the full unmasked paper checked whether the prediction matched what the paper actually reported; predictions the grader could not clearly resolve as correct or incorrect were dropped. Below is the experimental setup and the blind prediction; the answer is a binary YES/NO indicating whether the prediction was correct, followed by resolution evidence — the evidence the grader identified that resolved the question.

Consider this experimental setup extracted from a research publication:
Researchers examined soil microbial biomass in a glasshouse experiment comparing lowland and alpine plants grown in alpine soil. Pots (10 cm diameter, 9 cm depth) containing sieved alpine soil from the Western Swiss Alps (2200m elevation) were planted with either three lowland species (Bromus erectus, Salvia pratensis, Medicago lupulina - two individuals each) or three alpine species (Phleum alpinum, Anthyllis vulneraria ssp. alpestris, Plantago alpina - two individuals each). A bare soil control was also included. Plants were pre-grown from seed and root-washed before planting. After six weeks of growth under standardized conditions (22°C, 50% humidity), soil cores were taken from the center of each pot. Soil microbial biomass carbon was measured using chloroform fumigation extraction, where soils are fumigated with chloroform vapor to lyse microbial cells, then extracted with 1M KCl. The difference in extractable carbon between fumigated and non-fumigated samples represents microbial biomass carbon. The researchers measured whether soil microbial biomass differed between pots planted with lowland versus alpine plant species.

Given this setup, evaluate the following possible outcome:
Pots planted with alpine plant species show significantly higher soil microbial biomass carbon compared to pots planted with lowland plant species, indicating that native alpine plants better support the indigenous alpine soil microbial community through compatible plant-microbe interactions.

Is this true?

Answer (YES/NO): NO